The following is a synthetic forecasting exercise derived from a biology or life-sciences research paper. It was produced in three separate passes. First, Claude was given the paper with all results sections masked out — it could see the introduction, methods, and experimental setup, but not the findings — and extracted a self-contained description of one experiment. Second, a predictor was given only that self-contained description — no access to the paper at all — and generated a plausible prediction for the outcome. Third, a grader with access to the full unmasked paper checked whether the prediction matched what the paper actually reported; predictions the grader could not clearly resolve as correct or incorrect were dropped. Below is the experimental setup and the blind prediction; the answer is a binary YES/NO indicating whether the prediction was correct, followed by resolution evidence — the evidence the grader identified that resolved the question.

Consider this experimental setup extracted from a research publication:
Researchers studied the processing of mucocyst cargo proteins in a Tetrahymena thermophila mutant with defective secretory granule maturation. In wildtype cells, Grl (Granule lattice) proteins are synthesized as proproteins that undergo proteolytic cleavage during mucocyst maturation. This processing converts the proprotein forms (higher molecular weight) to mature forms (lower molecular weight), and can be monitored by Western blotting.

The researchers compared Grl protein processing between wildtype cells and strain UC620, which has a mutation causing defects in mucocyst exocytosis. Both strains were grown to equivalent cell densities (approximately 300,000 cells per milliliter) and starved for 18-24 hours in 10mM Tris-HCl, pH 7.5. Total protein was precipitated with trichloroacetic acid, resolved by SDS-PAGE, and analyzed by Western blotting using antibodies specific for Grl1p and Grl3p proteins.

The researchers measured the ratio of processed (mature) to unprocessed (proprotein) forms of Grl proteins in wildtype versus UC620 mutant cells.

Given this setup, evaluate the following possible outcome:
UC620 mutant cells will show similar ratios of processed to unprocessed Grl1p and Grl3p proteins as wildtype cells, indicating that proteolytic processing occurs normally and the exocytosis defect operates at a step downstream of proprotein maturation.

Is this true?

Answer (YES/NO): NO